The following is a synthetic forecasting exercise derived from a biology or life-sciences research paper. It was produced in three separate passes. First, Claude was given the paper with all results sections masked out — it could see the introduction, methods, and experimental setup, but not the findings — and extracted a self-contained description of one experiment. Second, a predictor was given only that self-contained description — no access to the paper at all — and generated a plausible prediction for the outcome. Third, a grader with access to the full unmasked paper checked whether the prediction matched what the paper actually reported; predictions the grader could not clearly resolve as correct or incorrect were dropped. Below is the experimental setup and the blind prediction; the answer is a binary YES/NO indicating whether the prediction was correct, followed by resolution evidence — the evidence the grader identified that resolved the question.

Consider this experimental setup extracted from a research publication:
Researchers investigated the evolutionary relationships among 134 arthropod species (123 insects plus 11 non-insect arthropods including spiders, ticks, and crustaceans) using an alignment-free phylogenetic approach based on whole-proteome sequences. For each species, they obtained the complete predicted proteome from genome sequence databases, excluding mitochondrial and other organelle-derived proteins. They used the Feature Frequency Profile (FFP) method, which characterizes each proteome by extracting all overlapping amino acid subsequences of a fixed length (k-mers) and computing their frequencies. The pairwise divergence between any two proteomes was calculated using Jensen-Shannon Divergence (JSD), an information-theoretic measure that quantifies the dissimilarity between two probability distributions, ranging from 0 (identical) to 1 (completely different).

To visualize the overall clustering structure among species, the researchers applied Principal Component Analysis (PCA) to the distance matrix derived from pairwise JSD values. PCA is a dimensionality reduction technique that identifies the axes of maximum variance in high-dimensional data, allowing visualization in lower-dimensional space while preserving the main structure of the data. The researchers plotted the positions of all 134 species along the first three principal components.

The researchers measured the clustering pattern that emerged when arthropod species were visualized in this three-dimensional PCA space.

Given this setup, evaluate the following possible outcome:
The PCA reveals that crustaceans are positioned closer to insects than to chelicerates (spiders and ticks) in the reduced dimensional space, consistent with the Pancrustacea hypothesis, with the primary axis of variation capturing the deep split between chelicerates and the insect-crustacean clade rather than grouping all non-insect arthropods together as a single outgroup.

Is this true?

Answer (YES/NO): NO